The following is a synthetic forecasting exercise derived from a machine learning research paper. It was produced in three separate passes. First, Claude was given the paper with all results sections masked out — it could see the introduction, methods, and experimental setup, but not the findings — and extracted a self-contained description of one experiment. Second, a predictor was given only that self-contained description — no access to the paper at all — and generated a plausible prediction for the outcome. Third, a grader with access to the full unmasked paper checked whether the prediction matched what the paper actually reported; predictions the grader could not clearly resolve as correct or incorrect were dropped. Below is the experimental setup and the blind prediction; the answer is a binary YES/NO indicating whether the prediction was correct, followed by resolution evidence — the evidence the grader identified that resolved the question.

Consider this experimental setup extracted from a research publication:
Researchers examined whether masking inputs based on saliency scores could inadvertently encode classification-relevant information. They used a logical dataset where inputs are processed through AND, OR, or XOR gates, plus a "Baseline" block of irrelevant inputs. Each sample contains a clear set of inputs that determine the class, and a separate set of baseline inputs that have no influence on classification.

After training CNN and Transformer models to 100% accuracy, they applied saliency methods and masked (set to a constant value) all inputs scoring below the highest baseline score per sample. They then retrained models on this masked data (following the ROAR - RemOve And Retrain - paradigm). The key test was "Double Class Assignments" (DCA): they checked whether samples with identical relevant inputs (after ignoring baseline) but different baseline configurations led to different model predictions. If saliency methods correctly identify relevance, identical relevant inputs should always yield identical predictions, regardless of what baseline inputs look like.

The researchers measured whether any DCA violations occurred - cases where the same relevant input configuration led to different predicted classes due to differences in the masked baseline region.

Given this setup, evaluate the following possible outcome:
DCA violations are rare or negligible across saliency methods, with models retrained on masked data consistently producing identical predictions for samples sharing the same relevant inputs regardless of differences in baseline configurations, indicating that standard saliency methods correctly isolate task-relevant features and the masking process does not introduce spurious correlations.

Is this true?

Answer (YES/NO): NO